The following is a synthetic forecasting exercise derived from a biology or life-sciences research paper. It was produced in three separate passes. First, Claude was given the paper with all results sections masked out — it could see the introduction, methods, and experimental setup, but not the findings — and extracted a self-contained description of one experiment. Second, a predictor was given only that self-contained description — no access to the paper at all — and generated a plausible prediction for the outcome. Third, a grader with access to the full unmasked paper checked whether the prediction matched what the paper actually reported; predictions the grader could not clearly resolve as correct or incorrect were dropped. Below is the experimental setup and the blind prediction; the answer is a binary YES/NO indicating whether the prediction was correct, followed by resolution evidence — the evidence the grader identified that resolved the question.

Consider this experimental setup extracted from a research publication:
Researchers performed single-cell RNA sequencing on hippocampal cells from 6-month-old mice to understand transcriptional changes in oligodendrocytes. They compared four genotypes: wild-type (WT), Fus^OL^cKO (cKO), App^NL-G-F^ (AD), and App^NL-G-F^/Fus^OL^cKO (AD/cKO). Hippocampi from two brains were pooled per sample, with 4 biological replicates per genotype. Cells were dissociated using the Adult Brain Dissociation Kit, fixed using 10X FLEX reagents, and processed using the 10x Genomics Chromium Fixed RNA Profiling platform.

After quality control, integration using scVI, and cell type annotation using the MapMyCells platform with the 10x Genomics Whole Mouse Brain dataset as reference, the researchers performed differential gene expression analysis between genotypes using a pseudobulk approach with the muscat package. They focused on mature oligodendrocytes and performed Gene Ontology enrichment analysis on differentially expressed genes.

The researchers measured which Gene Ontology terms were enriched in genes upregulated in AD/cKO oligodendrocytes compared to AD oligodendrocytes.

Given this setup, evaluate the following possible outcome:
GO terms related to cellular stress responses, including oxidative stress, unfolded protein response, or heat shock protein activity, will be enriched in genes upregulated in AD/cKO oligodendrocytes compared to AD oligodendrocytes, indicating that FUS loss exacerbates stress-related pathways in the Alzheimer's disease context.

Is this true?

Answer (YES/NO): NO